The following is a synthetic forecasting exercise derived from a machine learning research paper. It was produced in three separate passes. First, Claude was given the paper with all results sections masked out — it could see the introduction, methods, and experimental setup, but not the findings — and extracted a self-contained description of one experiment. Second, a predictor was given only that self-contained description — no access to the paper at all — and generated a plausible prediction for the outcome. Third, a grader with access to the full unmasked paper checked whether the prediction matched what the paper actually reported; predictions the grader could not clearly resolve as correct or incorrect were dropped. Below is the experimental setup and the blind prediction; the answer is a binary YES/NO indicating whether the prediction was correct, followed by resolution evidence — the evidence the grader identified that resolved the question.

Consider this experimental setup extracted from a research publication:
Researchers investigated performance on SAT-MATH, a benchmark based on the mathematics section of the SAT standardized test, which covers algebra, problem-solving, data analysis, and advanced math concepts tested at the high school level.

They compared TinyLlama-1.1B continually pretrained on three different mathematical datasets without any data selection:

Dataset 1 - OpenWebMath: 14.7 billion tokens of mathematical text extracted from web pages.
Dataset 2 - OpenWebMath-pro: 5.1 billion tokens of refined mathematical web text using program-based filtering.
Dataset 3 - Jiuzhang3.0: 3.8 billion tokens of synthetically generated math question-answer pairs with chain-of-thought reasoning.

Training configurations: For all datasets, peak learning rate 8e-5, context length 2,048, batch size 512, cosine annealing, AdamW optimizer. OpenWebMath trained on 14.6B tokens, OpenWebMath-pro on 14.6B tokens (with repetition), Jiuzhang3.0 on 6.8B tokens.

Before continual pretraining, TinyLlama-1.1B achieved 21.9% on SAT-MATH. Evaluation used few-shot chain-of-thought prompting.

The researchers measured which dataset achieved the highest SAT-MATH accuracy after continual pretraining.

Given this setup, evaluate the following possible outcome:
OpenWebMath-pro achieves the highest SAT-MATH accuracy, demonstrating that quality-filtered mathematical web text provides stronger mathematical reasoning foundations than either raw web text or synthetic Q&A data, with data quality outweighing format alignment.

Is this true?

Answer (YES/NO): NO